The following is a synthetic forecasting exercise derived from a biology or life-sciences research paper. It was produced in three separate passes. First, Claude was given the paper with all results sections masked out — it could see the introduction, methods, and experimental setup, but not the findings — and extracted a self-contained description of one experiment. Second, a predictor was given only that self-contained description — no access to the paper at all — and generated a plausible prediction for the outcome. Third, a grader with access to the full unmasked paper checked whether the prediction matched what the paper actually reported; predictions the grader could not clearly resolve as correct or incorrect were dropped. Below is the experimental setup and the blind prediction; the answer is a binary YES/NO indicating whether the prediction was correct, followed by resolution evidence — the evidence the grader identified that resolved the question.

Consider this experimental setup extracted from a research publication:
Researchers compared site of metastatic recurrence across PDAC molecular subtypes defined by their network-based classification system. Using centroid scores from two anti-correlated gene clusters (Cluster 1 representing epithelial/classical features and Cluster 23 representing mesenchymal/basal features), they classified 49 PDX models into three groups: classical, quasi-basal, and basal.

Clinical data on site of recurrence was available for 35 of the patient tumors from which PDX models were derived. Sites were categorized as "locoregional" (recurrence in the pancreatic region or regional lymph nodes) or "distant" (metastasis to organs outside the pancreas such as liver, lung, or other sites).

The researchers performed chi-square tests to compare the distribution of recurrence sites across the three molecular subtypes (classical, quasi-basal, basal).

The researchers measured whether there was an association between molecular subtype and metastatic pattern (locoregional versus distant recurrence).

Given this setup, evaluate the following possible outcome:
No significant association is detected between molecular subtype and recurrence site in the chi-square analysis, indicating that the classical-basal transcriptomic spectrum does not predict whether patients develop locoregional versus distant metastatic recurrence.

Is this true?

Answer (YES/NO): NO